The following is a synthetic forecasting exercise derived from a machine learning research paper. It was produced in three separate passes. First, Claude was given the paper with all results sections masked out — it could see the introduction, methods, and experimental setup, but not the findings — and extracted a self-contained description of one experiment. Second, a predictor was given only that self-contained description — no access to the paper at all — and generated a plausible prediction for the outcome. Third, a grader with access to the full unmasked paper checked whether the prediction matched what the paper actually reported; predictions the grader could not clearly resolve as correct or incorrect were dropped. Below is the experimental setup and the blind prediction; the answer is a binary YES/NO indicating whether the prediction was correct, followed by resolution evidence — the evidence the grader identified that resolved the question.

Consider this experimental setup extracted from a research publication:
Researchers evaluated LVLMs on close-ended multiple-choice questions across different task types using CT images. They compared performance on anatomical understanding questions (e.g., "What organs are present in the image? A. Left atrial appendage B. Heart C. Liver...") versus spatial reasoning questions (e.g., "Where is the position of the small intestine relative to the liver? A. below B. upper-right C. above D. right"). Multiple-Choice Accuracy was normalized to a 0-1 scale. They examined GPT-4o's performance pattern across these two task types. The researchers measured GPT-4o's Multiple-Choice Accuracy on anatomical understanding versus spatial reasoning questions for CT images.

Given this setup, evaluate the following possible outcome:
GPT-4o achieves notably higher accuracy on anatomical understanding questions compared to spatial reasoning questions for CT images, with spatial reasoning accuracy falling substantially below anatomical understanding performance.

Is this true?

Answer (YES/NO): YES